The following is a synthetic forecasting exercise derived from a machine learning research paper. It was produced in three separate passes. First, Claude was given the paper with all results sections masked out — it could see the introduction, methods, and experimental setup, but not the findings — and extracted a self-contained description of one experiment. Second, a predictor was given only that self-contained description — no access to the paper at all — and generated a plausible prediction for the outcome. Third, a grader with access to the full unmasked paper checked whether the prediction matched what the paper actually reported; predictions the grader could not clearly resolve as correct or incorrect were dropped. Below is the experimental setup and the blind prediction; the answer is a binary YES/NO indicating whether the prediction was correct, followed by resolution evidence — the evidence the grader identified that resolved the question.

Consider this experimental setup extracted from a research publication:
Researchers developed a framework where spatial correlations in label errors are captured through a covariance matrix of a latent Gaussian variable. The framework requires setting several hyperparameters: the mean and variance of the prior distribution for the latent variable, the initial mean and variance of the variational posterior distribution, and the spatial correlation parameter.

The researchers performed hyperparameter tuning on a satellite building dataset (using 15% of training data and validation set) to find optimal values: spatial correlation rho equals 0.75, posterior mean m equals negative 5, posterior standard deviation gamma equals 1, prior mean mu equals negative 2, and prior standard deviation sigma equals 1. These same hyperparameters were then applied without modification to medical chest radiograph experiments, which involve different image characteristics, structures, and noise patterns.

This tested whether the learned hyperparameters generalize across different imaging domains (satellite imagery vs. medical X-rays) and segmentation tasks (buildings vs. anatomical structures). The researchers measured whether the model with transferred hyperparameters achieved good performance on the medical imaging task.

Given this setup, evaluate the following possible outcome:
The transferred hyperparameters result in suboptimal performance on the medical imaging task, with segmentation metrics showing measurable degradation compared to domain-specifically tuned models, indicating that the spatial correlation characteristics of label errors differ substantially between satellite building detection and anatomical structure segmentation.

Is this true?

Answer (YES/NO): NO